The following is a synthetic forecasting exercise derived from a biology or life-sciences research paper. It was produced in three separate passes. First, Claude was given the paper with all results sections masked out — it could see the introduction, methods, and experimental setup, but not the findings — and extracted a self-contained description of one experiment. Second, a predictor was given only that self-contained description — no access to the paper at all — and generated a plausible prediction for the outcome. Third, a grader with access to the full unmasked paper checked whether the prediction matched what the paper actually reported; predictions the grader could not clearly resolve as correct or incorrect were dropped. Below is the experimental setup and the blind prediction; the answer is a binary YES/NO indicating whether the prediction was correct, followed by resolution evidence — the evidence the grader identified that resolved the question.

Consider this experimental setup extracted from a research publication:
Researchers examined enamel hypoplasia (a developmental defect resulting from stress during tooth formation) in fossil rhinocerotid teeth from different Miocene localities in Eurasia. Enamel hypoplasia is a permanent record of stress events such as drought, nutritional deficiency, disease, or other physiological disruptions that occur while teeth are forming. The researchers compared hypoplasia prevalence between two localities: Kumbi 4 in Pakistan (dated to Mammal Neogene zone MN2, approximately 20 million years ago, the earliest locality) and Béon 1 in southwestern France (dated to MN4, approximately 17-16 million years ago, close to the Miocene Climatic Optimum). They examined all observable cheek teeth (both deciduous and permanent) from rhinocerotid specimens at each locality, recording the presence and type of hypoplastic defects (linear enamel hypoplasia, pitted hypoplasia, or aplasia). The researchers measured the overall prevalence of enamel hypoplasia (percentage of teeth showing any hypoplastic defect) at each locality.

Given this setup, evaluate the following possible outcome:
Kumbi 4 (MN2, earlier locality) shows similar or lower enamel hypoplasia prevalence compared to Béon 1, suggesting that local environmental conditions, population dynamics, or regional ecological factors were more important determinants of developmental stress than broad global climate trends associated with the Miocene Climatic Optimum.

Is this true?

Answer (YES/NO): YES